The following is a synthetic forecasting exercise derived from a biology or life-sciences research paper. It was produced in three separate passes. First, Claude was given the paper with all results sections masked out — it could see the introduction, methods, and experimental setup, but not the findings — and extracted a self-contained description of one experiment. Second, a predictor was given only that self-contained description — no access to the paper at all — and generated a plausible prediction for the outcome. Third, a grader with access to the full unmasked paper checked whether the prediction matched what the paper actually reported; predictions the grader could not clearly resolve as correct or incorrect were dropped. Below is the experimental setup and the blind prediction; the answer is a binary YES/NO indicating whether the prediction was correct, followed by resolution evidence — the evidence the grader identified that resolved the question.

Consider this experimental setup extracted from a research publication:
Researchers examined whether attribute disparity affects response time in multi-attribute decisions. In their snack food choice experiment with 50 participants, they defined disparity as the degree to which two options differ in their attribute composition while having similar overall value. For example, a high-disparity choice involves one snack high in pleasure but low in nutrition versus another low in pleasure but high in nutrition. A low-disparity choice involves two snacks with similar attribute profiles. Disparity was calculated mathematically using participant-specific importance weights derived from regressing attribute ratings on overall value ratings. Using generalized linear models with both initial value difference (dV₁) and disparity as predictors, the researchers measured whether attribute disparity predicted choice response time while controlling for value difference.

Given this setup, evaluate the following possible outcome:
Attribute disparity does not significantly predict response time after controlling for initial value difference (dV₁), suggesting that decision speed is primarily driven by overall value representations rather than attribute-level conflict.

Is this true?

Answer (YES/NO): YES